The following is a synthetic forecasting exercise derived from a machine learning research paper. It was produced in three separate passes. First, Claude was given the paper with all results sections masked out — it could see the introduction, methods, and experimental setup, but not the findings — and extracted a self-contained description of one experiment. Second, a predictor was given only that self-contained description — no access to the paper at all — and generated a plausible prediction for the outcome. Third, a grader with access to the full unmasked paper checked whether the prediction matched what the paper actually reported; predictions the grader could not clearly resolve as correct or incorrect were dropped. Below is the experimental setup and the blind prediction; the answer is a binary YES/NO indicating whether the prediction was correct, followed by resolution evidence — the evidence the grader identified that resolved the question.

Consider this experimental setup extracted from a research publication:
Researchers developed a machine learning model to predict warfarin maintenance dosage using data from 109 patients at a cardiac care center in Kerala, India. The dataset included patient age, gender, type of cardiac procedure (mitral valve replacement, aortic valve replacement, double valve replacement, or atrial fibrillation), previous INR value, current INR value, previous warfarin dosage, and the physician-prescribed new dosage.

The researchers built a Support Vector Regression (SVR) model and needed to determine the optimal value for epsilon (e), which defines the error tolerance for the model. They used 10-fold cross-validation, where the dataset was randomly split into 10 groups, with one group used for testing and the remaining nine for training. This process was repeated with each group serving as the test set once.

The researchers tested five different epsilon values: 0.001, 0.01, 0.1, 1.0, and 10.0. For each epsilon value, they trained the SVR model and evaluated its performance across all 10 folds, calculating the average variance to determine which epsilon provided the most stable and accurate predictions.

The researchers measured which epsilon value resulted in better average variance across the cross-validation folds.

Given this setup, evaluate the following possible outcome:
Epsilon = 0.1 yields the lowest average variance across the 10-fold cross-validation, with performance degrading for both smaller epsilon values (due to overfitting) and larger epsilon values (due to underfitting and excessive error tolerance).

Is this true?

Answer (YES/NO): NO